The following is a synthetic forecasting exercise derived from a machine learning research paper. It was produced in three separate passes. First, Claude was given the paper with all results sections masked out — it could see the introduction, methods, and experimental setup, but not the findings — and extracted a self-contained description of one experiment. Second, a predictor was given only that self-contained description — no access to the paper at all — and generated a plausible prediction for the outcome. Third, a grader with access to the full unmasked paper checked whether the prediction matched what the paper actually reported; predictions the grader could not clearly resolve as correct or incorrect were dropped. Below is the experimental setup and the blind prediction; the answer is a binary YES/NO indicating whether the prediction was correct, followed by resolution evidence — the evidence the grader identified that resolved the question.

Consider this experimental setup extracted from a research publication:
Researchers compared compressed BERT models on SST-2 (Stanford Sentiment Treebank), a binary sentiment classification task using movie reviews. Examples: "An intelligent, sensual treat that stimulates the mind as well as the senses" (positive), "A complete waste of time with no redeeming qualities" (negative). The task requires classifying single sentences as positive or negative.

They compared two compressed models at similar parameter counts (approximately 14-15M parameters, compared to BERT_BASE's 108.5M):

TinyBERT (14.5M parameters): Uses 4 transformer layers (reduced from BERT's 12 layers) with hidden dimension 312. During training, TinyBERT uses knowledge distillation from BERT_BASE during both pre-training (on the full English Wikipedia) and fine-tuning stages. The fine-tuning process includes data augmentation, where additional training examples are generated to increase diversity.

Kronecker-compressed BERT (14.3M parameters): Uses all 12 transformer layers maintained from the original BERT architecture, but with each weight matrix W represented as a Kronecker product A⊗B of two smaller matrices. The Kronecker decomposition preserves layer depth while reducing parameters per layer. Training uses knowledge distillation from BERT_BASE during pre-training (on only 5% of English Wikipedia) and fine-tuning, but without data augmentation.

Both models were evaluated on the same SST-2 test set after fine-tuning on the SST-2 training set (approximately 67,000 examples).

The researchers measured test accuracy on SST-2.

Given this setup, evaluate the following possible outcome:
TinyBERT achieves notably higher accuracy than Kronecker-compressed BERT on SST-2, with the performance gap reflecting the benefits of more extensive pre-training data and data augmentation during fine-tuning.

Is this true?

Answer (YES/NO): NO